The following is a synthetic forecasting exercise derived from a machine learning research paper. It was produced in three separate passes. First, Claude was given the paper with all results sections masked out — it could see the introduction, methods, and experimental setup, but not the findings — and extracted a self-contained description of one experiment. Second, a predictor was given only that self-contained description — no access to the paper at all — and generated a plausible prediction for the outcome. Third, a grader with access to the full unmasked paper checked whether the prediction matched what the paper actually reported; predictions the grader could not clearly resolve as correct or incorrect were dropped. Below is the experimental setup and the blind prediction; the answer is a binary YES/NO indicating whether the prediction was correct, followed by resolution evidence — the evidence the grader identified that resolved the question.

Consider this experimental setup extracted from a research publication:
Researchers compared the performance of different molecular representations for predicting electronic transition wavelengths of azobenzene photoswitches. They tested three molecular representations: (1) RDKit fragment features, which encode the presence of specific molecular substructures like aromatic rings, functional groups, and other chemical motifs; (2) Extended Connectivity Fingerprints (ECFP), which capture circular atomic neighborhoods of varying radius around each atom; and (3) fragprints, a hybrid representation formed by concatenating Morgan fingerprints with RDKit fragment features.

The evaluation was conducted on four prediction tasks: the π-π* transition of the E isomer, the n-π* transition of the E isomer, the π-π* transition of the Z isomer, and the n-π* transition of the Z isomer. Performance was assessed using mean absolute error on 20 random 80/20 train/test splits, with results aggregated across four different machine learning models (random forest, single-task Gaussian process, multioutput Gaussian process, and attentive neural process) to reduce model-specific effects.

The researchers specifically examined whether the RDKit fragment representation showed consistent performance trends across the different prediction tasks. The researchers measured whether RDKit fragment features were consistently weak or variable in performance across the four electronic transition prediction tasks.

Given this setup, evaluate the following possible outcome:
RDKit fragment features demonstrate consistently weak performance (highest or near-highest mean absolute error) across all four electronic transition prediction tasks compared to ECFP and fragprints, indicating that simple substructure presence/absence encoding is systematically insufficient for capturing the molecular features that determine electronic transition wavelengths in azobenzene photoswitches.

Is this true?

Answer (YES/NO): YES